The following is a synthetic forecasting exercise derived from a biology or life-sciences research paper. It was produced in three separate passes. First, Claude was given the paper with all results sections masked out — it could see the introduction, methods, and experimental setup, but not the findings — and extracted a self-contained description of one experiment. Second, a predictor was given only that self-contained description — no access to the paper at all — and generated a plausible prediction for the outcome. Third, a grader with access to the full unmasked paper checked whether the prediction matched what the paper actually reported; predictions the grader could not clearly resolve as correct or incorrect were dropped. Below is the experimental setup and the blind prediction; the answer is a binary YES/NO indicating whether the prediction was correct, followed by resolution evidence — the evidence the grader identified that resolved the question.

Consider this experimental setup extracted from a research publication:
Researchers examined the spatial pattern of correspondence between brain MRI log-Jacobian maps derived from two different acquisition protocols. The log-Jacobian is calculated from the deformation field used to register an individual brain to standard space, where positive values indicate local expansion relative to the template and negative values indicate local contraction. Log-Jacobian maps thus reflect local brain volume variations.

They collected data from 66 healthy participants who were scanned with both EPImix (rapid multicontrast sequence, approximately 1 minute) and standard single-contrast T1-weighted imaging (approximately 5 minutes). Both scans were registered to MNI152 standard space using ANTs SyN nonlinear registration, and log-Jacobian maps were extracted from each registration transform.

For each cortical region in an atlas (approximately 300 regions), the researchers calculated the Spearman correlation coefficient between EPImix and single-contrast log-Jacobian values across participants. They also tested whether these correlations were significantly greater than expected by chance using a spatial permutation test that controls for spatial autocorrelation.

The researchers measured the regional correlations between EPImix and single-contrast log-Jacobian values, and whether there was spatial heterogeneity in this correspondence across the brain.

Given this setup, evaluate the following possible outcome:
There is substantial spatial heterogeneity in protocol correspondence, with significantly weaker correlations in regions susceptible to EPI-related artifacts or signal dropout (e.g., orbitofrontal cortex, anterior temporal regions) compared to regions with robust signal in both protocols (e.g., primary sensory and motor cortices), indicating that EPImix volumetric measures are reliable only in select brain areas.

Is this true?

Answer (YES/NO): NO